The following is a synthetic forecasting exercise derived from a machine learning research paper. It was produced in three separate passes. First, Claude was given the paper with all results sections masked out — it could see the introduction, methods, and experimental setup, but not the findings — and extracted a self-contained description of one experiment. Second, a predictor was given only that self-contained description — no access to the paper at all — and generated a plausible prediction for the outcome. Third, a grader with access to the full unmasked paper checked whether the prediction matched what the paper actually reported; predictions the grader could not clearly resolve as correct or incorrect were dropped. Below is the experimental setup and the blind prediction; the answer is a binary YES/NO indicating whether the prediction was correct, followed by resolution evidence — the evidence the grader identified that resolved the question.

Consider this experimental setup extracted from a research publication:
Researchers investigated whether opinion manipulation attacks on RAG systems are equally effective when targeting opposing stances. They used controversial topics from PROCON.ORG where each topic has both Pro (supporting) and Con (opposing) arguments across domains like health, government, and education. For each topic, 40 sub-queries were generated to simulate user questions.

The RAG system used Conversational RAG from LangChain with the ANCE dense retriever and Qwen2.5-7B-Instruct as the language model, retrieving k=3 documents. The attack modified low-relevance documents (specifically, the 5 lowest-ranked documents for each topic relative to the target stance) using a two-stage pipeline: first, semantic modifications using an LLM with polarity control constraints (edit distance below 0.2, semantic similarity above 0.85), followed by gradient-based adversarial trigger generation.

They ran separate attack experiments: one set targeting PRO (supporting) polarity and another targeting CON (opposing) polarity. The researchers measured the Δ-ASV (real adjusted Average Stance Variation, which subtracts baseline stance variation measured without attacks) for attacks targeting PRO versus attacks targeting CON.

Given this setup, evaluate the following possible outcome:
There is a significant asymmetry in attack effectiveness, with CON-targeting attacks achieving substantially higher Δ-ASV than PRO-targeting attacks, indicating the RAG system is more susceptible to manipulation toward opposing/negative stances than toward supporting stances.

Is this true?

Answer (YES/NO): NO